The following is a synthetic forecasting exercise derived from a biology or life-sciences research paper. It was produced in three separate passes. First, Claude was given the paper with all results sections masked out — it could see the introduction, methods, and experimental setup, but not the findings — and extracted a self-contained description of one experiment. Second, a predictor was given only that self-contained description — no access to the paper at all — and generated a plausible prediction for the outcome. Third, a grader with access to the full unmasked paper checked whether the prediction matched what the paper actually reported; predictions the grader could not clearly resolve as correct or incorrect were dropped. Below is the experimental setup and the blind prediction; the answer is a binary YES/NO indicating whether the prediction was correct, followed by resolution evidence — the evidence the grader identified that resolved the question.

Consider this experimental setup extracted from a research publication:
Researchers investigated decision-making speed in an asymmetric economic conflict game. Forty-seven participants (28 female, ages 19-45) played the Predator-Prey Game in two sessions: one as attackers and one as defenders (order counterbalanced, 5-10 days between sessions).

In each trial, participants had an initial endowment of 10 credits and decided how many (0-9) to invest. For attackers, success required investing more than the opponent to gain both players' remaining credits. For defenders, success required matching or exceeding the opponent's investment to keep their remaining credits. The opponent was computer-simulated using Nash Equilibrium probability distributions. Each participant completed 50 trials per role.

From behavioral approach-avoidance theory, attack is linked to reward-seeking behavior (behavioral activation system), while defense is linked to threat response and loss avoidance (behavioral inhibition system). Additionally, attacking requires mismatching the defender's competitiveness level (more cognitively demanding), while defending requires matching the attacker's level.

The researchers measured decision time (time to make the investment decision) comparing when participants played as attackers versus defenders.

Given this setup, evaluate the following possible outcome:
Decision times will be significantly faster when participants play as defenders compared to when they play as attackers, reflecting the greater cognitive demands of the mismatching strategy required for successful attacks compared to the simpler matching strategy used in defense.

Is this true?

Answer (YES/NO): YES